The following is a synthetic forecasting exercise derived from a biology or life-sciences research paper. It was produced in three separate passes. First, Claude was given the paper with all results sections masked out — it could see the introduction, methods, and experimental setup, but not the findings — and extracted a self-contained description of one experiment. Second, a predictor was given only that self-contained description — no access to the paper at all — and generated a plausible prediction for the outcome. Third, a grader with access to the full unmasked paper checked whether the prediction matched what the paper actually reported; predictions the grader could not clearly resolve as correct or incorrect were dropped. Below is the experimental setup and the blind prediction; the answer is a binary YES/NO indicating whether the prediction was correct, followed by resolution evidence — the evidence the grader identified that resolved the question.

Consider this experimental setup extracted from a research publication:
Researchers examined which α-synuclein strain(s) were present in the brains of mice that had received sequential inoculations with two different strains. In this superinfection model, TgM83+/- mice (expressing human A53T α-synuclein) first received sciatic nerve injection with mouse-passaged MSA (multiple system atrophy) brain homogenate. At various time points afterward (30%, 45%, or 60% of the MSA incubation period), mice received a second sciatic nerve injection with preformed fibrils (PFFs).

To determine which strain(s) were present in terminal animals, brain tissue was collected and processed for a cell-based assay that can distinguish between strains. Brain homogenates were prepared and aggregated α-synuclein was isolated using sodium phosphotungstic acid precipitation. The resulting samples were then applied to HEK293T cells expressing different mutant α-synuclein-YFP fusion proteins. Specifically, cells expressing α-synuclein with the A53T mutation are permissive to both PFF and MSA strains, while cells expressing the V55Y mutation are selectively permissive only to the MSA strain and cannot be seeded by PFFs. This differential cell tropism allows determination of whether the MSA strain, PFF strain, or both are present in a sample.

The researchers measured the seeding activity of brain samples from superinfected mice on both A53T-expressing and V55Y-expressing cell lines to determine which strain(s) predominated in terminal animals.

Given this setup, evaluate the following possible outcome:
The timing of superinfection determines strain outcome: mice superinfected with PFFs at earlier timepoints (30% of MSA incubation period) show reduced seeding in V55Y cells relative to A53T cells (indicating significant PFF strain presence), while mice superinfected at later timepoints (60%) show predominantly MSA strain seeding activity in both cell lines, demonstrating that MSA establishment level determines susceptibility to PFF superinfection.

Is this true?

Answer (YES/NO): NO